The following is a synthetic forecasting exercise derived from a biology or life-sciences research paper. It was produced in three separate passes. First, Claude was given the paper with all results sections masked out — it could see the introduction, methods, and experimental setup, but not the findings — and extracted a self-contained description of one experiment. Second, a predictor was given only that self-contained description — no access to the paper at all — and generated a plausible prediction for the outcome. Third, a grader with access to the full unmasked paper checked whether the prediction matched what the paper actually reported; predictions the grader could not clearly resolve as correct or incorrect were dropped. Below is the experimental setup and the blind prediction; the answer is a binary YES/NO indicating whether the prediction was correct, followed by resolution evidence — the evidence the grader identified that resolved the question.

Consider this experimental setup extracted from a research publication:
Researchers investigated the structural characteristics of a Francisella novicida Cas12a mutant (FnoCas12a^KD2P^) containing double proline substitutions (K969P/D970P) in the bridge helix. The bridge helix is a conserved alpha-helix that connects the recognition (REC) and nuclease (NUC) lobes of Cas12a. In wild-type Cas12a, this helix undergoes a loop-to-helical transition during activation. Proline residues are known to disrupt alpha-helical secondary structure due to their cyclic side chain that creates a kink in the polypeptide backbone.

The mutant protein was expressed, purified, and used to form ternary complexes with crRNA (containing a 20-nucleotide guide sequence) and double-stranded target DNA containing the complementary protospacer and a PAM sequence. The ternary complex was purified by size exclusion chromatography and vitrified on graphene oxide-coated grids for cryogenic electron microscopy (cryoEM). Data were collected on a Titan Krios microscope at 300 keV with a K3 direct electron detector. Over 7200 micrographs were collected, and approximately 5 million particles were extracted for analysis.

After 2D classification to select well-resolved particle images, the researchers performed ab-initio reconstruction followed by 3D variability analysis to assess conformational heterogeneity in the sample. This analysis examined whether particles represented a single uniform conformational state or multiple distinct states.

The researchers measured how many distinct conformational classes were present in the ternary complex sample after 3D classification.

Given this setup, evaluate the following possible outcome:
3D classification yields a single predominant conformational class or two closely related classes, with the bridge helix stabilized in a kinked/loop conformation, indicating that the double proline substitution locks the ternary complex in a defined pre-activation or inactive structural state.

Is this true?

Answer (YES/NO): NO